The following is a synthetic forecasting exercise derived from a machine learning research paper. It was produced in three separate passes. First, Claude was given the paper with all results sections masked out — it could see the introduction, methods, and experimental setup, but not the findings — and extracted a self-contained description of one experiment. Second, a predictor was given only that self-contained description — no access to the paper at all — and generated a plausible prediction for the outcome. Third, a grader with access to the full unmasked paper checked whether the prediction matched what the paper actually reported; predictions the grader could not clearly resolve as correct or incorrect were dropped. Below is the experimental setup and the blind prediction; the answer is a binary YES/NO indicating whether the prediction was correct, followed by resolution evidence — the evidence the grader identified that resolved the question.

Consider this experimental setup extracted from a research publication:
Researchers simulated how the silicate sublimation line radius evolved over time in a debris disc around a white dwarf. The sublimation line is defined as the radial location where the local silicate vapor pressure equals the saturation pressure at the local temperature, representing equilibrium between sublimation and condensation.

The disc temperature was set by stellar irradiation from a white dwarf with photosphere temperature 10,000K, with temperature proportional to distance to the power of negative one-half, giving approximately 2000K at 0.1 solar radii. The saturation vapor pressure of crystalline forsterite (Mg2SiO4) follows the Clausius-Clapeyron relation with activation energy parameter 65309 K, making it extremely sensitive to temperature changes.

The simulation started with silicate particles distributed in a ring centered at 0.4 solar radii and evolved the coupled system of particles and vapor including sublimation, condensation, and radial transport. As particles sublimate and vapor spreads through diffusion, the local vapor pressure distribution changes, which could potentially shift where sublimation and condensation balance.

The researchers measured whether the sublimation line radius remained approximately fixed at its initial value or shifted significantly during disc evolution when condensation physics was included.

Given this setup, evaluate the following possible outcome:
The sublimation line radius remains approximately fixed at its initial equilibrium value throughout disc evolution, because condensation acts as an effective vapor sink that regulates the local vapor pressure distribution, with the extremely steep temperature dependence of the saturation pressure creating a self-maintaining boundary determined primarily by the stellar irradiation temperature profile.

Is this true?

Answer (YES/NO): YES